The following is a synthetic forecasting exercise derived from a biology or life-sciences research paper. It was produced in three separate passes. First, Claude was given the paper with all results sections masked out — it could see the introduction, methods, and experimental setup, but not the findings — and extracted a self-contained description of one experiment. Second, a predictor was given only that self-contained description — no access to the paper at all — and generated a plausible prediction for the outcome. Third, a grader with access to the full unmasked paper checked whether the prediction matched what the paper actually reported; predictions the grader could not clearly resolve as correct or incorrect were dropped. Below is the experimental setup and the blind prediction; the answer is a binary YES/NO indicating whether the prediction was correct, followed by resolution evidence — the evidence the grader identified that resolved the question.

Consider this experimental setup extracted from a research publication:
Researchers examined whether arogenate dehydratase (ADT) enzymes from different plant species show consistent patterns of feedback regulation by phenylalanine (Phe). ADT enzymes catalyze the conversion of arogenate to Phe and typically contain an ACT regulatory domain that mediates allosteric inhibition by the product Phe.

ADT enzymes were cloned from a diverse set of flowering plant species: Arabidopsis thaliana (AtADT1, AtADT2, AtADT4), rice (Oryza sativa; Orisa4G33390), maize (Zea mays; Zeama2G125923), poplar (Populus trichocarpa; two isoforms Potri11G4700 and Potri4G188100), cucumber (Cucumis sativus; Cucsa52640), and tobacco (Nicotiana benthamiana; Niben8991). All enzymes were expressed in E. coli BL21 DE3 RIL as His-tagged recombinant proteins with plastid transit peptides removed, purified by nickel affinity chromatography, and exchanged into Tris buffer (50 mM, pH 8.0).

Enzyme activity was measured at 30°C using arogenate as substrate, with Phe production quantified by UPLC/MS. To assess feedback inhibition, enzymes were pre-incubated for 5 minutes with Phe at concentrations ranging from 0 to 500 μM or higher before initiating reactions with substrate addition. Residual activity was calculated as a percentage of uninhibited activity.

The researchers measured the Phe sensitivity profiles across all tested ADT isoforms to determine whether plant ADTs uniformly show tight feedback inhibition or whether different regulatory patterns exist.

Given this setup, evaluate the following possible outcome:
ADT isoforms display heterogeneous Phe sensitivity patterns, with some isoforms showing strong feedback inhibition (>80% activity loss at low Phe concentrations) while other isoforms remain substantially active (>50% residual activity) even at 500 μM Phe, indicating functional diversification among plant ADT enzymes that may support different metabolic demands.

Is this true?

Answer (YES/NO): YES